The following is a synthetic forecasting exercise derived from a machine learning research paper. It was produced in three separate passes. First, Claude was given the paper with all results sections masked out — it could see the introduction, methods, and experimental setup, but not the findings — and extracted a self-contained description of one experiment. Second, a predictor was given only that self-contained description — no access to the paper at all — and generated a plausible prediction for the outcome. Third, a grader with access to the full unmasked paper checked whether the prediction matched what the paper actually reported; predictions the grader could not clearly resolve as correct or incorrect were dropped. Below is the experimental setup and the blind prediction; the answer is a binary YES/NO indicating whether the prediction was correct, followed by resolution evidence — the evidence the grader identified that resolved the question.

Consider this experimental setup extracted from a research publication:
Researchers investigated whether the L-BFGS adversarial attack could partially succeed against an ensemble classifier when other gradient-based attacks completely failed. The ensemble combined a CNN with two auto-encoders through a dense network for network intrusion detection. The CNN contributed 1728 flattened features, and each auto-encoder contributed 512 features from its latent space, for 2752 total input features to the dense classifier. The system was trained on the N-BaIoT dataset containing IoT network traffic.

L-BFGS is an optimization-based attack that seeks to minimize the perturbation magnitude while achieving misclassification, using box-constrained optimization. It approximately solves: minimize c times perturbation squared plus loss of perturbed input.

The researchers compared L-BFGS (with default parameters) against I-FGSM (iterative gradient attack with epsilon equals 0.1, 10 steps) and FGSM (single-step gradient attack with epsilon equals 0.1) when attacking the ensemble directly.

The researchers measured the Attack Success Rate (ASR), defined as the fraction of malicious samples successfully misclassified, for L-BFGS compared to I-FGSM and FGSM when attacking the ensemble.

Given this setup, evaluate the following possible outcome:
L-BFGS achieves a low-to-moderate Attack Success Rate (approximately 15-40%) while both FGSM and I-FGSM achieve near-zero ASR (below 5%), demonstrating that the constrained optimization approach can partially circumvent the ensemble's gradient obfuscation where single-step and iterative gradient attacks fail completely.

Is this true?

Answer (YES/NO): YES